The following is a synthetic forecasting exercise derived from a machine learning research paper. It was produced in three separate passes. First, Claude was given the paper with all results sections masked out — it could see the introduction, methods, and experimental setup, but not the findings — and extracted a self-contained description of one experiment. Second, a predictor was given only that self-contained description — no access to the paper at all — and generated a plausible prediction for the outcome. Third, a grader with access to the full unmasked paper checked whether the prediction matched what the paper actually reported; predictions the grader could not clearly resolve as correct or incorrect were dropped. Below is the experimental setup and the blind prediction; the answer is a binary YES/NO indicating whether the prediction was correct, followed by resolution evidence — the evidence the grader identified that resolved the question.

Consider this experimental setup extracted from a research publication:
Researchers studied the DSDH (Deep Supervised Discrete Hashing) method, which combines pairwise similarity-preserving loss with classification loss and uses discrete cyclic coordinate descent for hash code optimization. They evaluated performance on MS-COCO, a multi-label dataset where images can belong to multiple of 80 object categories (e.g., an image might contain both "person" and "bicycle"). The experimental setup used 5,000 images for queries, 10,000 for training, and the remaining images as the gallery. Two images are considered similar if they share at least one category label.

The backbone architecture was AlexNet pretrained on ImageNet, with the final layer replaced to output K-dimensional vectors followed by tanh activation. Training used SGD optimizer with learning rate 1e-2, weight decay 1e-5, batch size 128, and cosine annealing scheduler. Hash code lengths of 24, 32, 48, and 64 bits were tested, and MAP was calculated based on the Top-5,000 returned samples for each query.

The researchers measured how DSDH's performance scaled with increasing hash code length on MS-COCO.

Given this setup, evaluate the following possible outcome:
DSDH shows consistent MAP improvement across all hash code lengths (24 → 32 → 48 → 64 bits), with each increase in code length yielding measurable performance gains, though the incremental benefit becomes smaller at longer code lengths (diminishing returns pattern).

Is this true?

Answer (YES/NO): YES